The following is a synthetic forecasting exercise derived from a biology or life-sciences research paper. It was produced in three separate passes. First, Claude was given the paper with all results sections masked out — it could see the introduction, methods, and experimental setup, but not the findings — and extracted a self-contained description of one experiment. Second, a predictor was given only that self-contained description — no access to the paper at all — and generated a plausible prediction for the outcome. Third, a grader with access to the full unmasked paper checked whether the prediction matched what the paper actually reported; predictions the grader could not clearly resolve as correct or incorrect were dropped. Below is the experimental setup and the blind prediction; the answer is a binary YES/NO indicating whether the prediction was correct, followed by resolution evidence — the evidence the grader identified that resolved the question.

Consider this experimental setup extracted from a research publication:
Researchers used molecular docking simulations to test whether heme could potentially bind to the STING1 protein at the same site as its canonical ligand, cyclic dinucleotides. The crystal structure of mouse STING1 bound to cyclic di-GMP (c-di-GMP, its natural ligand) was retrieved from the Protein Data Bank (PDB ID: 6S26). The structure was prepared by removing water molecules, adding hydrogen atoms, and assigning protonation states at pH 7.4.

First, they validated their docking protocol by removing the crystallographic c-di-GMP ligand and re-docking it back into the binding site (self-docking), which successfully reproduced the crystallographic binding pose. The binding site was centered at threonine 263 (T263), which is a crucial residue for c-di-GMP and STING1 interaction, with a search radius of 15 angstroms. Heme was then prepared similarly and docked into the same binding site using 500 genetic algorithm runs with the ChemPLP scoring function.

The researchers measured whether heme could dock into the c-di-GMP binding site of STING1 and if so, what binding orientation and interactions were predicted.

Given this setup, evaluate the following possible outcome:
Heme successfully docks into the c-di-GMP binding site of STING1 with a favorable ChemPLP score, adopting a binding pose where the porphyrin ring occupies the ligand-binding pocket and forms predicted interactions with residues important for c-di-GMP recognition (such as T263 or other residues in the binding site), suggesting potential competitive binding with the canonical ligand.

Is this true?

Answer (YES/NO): NO